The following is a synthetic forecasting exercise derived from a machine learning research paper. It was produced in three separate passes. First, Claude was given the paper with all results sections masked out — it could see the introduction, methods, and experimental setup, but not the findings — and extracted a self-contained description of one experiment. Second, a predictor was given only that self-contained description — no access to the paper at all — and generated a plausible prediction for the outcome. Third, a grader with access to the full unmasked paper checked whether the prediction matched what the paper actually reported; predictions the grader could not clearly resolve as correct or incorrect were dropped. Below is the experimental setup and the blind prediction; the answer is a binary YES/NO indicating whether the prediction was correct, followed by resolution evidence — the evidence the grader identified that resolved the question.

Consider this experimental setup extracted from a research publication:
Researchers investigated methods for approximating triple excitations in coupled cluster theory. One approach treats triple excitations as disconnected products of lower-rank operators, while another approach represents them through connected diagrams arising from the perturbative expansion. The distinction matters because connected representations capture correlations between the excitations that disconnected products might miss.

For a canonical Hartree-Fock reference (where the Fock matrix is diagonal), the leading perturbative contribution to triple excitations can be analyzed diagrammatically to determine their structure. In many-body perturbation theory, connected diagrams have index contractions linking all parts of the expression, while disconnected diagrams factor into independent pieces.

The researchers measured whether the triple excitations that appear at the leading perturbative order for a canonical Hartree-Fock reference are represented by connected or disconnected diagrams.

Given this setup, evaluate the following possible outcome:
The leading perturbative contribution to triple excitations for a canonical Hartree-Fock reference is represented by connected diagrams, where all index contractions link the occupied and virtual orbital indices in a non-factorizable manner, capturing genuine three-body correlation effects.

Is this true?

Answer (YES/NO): YES